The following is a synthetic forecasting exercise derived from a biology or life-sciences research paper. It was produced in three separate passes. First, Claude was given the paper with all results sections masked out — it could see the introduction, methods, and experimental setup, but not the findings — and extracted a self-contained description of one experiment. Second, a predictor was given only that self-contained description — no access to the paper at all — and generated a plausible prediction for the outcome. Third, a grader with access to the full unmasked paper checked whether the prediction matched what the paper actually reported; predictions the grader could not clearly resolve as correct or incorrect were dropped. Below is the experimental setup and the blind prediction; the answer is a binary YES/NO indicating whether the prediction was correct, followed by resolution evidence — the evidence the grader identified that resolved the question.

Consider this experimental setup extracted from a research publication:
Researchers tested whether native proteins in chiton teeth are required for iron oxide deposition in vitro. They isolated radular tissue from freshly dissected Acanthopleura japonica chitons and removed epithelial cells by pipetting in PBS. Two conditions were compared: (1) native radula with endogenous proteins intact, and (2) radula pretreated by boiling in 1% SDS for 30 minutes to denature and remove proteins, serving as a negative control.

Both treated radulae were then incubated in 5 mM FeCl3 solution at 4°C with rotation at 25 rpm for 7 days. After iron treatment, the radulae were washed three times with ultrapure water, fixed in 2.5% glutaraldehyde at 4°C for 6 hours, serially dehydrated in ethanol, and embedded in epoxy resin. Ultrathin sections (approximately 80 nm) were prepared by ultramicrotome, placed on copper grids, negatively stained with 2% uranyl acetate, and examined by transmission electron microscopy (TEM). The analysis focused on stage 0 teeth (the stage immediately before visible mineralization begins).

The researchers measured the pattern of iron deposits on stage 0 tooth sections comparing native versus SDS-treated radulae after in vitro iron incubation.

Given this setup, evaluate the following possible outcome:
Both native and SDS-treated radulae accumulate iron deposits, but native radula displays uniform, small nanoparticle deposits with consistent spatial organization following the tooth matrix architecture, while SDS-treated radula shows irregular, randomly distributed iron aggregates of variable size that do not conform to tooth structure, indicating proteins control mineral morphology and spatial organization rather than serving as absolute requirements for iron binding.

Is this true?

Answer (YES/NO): NO